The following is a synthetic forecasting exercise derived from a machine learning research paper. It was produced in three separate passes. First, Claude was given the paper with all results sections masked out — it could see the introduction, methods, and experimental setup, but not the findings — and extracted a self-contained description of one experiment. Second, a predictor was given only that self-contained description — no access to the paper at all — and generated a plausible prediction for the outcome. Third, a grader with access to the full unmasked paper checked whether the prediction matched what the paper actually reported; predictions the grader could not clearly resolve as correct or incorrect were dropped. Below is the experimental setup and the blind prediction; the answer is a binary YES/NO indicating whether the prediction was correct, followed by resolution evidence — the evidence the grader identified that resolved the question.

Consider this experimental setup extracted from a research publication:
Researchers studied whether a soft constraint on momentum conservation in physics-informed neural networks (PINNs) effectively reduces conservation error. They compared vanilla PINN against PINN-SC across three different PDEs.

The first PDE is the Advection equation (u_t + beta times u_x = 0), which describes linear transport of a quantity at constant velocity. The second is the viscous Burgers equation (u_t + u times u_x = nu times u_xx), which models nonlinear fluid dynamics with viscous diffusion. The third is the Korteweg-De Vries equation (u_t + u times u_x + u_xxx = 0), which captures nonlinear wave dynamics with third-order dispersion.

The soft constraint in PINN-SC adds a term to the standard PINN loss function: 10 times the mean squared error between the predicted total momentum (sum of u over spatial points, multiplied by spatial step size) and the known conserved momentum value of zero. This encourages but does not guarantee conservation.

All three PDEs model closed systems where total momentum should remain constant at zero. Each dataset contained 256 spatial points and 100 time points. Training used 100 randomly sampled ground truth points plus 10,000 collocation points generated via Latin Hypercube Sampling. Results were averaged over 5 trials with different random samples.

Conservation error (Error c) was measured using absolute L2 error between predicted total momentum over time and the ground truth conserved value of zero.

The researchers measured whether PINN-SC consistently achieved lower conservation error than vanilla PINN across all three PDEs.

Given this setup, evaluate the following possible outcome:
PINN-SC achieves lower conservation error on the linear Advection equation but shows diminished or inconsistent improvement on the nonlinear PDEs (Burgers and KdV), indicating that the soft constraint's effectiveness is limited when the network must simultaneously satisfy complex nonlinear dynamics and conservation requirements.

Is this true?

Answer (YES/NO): NO